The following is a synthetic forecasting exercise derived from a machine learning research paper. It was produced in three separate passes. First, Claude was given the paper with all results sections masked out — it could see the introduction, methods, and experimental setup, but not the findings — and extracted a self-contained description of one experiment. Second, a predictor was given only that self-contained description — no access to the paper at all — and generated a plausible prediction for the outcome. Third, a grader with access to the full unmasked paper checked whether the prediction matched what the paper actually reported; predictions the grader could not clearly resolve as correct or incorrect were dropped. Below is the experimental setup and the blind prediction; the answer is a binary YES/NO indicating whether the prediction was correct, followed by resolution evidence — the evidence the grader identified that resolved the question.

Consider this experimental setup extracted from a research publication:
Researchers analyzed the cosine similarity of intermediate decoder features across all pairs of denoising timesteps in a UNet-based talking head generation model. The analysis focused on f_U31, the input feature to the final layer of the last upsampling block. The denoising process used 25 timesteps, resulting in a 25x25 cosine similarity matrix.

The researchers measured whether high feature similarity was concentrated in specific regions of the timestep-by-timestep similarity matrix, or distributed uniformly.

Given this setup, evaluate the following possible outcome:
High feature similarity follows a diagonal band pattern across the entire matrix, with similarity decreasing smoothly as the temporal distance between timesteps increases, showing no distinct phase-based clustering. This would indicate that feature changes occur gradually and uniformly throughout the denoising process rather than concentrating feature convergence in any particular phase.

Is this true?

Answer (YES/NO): NO